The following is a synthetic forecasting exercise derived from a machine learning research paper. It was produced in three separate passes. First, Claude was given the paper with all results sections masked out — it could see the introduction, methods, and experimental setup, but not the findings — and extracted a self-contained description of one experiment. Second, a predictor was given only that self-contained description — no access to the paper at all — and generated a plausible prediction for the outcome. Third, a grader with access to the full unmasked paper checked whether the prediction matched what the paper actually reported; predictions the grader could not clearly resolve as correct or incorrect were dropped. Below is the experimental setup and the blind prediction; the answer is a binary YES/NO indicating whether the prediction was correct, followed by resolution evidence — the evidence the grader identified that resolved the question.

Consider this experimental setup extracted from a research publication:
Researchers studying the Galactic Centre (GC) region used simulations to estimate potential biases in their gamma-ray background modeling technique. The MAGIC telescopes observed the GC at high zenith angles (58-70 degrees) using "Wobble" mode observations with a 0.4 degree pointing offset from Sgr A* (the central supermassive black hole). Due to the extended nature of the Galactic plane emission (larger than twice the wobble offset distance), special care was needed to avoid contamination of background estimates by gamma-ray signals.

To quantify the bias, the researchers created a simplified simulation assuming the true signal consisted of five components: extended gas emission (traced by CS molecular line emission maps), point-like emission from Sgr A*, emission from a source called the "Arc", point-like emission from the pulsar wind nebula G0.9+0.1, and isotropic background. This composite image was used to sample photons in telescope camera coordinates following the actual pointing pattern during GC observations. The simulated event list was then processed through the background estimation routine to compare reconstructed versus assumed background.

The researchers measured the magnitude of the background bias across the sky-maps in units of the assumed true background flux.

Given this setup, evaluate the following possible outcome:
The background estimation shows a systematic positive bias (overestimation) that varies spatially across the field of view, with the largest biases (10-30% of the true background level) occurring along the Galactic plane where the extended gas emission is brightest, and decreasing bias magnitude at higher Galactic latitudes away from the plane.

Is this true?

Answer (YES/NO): NO